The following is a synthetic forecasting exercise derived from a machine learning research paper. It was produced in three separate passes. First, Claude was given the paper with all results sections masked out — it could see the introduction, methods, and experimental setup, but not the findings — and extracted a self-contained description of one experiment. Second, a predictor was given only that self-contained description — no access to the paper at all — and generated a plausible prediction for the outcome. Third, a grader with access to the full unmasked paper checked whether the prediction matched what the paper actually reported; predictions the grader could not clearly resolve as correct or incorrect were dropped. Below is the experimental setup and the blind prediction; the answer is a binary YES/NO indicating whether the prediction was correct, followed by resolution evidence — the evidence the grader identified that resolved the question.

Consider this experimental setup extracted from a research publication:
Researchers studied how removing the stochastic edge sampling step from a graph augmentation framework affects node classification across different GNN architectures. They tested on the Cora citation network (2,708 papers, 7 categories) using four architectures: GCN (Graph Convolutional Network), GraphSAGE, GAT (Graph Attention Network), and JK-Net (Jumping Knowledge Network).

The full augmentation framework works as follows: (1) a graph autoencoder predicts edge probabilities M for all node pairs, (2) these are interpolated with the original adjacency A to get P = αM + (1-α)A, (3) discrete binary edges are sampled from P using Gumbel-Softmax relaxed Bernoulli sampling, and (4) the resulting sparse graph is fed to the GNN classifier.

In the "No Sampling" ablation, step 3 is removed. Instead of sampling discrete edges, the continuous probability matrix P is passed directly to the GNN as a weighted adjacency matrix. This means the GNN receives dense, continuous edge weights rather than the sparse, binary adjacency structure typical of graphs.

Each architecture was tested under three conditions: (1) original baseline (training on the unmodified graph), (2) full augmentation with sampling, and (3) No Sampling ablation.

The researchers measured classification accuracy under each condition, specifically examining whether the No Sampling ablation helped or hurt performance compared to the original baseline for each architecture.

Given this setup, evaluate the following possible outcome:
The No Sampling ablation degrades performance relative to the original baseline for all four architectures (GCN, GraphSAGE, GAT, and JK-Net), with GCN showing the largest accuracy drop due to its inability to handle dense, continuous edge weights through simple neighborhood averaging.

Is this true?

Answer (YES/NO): NO